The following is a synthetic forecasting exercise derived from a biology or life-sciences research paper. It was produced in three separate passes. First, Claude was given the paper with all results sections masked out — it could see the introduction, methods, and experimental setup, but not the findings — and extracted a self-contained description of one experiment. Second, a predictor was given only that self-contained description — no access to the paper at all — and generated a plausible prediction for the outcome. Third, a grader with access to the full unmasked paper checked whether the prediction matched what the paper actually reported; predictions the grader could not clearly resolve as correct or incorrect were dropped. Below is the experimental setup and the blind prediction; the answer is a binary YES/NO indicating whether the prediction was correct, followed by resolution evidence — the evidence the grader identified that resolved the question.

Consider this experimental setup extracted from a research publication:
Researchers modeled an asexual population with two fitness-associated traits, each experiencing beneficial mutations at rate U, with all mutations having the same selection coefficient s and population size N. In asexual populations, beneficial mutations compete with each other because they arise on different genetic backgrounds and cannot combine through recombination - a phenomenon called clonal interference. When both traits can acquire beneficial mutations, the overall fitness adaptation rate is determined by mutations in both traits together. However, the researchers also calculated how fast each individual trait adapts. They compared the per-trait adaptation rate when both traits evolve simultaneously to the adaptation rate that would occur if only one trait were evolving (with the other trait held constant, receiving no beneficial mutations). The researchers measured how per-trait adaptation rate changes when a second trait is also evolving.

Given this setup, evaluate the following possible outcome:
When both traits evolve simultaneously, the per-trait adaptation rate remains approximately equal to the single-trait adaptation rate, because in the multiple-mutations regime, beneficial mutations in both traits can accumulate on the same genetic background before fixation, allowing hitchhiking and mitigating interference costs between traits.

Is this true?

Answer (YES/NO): NO